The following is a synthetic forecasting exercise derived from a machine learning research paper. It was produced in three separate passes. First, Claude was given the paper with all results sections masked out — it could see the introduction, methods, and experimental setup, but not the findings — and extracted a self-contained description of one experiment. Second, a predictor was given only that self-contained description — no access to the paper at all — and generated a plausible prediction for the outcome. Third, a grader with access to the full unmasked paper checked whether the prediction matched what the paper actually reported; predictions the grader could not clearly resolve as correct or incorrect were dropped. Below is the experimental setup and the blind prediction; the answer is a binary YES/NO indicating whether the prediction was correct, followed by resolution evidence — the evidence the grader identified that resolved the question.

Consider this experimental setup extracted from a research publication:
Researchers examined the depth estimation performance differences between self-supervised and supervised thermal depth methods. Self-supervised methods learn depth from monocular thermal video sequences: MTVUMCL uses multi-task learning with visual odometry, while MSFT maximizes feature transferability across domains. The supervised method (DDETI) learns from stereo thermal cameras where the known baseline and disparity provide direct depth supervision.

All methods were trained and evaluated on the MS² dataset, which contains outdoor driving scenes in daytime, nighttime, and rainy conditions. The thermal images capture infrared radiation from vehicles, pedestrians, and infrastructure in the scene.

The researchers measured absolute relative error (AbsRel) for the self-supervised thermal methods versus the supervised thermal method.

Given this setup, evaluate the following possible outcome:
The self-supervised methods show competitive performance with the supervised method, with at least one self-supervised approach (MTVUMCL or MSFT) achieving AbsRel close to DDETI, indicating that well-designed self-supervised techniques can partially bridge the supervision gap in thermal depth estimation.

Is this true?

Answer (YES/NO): YES